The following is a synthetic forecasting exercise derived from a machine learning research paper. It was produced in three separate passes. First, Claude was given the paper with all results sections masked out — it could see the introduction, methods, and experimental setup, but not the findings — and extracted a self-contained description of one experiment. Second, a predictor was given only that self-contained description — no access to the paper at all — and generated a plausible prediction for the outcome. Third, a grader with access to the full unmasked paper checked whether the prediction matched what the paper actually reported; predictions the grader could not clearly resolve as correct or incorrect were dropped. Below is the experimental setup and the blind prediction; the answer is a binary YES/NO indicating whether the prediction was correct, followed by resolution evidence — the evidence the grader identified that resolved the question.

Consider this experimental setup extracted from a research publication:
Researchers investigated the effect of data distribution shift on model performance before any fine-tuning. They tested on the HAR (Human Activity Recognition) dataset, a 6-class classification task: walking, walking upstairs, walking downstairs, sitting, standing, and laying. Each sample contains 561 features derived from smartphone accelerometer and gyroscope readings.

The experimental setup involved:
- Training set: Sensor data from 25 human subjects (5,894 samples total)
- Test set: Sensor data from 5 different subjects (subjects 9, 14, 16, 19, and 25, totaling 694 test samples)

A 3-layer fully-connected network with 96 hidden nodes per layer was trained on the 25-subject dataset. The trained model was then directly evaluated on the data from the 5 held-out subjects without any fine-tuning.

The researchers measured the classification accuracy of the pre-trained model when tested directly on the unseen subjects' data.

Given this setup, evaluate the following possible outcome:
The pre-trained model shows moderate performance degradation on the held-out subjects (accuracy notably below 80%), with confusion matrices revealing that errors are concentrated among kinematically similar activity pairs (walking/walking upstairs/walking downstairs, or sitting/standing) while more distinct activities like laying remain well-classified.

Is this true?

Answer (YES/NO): NO